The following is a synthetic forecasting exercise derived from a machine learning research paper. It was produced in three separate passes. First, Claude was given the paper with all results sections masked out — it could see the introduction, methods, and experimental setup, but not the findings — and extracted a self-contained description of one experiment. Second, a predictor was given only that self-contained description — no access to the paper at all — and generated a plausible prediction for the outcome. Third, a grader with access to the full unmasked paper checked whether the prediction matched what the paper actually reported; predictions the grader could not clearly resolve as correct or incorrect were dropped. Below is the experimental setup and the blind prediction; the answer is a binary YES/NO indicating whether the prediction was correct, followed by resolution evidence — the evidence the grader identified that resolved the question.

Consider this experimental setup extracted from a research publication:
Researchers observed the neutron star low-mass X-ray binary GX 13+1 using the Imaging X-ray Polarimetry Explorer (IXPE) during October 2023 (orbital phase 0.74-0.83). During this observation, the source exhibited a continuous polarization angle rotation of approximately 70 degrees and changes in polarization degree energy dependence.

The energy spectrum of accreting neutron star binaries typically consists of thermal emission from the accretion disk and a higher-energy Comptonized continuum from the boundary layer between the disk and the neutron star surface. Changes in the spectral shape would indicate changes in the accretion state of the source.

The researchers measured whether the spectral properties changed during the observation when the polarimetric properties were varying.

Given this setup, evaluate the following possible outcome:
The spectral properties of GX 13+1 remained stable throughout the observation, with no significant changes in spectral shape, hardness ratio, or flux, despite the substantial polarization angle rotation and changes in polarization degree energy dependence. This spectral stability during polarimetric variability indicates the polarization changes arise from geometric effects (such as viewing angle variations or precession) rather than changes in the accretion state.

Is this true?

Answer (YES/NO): YES